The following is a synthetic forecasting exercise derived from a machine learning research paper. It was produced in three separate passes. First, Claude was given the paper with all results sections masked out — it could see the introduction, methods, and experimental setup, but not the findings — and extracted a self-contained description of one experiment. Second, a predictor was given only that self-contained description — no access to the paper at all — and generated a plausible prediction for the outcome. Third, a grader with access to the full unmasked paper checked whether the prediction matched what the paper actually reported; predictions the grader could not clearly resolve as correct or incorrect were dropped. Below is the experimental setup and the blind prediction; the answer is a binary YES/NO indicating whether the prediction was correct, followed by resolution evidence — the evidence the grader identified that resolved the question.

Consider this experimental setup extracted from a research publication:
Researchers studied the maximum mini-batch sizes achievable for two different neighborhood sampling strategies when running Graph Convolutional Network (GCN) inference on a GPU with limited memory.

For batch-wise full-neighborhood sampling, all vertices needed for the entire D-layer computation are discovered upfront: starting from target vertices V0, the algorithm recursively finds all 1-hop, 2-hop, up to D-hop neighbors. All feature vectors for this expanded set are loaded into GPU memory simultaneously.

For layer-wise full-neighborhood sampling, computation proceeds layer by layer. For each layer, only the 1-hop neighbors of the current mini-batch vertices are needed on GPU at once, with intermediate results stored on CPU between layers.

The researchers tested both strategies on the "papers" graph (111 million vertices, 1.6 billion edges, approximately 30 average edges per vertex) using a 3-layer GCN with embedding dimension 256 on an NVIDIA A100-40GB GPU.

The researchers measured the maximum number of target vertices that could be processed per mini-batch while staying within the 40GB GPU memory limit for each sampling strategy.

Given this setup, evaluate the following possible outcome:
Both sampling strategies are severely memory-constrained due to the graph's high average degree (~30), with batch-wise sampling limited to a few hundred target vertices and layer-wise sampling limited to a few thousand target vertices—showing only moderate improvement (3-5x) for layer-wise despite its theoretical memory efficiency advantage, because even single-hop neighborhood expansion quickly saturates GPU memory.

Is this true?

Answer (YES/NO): NO